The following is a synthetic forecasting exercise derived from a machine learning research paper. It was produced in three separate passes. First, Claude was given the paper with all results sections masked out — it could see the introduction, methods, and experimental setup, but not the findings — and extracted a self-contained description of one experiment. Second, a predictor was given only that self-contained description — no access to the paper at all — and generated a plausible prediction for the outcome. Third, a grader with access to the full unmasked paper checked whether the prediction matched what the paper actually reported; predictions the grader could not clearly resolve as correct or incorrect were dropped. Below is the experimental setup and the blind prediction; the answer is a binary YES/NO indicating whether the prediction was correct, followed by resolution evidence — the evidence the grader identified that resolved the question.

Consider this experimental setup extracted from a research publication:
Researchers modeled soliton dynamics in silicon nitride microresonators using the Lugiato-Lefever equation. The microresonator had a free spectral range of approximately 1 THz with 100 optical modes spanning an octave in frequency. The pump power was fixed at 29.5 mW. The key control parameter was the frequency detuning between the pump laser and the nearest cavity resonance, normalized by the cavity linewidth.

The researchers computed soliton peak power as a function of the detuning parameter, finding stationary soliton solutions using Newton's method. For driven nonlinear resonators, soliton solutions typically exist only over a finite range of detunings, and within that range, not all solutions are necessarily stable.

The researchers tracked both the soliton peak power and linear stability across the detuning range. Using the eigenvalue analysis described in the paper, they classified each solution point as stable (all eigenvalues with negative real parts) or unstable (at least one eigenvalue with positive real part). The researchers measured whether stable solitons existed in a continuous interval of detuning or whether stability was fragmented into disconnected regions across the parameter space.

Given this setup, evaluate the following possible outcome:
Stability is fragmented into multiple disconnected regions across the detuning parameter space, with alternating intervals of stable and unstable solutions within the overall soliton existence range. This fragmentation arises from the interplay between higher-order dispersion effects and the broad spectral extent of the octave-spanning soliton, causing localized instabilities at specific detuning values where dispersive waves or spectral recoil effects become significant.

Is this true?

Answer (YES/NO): NO